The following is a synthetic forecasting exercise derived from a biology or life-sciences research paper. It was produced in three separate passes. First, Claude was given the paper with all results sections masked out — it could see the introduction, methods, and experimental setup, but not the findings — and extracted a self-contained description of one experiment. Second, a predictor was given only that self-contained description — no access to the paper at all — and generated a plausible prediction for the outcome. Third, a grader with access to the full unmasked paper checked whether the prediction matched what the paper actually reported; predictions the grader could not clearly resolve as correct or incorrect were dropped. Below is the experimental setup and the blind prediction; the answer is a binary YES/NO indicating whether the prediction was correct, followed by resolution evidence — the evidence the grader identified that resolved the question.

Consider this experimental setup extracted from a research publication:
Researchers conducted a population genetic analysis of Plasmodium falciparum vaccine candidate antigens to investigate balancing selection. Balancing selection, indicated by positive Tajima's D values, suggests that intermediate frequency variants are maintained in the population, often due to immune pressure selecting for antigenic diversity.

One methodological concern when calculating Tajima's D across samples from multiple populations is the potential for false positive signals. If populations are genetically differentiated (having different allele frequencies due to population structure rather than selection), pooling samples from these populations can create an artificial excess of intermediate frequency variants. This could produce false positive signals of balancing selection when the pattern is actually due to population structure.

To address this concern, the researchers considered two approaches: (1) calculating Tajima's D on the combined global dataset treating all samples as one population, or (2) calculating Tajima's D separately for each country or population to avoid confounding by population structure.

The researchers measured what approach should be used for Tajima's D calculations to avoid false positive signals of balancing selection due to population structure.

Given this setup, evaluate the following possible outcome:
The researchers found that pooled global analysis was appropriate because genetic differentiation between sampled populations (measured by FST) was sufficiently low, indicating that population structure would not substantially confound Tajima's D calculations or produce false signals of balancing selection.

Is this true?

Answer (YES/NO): NO